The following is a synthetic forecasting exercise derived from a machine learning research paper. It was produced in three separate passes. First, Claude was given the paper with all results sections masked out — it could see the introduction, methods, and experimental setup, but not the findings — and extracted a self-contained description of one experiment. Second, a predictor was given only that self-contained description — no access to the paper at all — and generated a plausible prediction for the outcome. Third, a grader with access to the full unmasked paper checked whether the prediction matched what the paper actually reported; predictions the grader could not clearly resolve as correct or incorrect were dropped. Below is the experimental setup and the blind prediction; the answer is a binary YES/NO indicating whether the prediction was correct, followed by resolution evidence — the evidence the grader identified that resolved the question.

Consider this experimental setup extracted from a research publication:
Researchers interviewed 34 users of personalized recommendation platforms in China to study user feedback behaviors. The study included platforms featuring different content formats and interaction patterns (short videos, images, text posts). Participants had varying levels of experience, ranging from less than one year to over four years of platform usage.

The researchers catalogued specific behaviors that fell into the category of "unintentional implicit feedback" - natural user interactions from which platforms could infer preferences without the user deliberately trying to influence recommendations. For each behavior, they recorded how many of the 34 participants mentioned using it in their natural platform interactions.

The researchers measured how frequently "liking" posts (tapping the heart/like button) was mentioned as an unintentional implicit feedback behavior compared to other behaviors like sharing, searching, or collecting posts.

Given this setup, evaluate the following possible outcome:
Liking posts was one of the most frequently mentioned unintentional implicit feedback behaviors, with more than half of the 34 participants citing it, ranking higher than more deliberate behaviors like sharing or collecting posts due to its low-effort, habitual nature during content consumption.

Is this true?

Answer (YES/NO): NO